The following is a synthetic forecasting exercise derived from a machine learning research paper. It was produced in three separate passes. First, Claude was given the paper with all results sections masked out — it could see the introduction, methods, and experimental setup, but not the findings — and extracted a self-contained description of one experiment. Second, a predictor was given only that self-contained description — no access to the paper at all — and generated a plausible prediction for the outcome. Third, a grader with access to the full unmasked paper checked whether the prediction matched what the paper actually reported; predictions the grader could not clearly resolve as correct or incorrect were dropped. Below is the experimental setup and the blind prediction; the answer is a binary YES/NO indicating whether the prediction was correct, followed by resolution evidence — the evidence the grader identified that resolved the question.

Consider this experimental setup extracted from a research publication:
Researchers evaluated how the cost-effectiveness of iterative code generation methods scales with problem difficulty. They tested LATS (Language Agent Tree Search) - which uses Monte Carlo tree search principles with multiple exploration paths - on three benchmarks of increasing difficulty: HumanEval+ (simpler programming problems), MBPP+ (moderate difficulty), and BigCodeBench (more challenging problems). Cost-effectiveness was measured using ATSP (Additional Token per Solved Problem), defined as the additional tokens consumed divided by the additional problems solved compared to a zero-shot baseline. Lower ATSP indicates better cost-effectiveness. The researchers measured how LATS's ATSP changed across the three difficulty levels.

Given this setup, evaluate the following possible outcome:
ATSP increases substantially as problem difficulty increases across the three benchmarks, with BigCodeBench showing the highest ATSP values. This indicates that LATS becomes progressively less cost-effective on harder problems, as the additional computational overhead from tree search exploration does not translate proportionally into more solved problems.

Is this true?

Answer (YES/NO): NO